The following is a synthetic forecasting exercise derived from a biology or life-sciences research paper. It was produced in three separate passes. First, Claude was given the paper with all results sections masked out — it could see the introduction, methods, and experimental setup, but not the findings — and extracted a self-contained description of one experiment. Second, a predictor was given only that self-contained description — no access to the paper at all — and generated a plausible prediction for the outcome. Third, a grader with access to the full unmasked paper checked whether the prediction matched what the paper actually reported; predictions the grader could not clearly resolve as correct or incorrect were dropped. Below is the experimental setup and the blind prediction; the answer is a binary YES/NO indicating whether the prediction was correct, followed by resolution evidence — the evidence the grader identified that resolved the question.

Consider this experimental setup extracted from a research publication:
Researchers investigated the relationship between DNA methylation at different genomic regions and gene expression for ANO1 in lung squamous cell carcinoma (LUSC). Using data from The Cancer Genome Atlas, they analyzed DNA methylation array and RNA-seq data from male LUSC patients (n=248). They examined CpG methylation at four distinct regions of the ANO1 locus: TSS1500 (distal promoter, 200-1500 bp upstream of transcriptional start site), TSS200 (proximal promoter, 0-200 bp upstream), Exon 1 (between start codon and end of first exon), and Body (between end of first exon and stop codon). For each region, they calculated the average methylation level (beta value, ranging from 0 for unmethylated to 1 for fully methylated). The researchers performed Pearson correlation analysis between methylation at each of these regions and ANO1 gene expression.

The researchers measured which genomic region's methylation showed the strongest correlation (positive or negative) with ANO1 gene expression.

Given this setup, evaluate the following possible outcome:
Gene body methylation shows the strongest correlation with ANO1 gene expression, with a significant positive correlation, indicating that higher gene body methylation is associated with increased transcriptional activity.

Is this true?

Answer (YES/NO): YES